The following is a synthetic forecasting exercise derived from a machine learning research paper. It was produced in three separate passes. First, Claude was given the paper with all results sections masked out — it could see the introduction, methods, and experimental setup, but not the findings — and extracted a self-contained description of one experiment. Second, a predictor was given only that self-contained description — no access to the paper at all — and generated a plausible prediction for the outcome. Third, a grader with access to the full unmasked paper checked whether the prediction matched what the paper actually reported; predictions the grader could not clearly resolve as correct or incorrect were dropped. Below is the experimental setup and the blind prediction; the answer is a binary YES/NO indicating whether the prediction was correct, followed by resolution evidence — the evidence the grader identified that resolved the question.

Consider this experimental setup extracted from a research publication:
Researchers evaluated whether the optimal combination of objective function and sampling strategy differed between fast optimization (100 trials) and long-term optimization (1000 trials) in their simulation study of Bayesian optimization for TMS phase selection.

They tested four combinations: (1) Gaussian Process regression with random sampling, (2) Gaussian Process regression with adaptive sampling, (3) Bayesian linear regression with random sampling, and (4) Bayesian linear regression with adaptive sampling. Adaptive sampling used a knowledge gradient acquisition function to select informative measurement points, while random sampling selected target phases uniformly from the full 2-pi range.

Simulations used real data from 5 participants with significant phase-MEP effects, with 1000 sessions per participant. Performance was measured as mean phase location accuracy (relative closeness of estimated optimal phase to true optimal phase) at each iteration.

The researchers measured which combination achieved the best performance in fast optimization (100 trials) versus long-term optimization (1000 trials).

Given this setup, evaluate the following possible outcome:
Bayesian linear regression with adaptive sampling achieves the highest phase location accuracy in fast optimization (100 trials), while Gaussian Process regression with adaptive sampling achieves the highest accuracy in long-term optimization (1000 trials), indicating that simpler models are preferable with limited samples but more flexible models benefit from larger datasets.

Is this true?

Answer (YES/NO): NO